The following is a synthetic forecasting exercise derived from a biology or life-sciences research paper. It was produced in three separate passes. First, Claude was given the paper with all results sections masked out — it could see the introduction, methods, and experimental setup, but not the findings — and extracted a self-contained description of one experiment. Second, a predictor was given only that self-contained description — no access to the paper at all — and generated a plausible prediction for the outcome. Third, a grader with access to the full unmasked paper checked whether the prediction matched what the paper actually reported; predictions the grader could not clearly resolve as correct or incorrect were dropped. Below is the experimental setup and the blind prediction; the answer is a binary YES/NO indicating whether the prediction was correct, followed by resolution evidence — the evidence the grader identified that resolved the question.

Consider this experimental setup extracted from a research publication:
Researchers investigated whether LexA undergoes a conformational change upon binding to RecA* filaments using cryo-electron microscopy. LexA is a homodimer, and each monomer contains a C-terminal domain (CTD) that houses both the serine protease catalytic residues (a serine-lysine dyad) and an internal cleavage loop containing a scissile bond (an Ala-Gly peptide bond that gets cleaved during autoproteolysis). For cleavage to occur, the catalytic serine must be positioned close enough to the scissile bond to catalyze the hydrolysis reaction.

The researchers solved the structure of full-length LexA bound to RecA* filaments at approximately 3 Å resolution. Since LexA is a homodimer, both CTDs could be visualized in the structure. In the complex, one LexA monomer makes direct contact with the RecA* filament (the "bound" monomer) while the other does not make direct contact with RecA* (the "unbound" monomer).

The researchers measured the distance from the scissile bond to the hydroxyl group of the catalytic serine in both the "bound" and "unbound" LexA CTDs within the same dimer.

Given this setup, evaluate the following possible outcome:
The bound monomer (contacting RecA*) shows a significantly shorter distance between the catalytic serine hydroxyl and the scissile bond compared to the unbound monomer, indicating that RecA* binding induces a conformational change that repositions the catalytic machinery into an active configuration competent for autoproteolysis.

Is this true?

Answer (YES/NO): YES